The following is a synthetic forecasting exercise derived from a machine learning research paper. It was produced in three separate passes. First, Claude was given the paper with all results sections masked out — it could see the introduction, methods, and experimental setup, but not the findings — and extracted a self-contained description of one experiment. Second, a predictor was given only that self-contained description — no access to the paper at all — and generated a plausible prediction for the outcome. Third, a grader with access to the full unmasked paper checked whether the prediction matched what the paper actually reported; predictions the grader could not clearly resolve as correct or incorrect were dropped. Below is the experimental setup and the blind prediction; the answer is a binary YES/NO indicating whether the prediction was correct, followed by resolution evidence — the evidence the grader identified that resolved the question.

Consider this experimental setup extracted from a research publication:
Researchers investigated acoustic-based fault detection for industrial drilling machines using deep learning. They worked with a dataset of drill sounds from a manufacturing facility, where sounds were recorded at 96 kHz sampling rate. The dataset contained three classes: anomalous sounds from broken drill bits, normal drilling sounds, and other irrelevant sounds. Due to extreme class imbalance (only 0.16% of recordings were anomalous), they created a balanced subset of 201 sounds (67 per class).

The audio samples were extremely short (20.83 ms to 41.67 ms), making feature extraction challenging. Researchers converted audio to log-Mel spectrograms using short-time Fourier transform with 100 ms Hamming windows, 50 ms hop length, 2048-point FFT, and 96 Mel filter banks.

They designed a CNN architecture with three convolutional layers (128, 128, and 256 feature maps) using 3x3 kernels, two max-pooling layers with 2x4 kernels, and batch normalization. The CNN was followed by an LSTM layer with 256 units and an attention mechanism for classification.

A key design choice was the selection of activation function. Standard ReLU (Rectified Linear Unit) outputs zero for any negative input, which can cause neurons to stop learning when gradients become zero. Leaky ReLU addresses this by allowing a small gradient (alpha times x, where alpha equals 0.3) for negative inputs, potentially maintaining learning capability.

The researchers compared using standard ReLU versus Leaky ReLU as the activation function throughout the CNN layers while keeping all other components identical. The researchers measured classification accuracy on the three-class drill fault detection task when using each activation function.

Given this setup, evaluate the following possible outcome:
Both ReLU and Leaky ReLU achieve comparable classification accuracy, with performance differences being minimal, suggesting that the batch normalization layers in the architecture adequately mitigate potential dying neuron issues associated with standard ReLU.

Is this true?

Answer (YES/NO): NO